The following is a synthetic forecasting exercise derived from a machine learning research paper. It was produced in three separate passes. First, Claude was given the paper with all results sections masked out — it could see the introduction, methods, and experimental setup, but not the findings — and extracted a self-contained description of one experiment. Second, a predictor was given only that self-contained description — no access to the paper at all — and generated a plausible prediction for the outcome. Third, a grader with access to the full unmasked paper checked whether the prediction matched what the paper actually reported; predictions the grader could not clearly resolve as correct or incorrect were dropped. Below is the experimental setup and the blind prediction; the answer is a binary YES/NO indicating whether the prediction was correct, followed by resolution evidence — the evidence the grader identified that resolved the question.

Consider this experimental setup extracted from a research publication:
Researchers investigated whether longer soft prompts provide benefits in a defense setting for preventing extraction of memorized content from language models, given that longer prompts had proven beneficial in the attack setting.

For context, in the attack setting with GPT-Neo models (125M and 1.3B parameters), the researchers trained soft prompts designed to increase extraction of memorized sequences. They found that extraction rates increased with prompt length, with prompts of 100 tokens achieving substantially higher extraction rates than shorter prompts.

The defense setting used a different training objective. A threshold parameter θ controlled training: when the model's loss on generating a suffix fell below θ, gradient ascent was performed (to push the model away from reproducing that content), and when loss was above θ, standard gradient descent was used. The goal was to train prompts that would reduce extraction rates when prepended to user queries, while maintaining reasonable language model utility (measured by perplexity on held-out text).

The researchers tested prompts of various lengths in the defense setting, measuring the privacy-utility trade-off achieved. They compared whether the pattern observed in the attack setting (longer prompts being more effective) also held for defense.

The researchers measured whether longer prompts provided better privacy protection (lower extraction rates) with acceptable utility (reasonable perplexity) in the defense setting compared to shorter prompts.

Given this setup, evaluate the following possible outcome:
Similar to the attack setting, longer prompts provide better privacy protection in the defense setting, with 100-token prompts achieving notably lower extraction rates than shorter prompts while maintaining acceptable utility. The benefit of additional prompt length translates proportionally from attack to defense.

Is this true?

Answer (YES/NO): NO